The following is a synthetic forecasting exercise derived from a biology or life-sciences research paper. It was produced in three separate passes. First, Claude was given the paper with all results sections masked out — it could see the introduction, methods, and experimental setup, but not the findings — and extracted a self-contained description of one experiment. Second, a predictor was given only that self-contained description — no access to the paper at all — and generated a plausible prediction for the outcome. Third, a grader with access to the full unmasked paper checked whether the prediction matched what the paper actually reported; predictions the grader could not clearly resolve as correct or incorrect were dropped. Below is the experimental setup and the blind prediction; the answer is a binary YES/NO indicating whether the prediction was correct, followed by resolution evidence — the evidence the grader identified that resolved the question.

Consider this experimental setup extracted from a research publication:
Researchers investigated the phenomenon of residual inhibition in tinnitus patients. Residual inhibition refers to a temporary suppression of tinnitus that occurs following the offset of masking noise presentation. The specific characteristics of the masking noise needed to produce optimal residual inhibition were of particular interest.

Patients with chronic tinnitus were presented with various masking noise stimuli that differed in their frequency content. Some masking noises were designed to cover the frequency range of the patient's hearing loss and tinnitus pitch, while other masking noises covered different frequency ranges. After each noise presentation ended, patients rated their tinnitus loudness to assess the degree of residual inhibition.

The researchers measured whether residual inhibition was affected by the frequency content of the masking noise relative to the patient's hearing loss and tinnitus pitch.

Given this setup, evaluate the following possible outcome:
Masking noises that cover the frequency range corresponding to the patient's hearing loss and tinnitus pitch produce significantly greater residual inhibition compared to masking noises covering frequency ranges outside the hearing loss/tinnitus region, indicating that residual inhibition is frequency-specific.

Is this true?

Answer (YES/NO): YES